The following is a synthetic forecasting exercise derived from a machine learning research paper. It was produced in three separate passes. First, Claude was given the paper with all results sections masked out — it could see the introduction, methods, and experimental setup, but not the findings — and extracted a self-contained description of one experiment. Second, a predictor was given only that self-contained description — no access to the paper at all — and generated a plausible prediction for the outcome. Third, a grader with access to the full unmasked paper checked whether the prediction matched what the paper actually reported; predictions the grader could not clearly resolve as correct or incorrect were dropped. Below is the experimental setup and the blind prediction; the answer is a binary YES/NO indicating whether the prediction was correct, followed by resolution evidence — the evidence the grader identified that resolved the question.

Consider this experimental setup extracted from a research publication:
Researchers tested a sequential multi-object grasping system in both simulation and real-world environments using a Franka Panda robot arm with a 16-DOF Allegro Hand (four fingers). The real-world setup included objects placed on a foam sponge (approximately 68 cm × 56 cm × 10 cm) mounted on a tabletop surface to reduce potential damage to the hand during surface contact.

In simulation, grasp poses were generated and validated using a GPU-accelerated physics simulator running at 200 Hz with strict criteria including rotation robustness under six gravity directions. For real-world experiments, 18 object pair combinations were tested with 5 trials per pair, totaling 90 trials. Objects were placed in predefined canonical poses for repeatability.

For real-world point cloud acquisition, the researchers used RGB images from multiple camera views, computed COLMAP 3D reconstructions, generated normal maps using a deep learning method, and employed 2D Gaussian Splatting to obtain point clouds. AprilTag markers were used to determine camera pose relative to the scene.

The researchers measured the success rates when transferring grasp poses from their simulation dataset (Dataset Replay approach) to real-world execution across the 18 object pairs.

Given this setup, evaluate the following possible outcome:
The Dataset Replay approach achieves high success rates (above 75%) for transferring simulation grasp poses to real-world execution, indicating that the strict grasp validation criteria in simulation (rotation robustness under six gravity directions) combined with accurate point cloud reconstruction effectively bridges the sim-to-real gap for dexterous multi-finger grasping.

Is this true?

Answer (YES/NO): NO